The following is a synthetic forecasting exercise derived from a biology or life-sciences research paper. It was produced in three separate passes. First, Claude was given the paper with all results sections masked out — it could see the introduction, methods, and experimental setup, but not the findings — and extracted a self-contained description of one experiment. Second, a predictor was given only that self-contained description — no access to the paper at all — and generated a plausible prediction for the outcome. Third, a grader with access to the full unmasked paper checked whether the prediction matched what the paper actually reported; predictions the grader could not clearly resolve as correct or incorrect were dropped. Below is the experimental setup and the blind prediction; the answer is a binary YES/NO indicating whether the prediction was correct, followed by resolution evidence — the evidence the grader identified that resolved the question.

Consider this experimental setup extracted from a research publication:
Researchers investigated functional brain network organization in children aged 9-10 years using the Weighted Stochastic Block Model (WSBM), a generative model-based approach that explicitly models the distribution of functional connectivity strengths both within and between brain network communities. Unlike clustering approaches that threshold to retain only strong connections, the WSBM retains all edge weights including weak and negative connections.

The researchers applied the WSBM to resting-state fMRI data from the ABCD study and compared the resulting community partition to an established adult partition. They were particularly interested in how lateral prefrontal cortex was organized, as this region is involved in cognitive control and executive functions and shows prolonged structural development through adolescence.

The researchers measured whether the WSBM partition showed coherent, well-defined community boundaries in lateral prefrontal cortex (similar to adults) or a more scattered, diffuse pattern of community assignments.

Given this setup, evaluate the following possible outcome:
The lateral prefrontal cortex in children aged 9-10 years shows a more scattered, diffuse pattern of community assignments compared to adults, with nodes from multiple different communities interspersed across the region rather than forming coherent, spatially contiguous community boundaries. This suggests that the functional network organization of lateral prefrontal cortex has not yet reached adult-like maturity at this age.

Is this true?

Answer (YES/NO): YES